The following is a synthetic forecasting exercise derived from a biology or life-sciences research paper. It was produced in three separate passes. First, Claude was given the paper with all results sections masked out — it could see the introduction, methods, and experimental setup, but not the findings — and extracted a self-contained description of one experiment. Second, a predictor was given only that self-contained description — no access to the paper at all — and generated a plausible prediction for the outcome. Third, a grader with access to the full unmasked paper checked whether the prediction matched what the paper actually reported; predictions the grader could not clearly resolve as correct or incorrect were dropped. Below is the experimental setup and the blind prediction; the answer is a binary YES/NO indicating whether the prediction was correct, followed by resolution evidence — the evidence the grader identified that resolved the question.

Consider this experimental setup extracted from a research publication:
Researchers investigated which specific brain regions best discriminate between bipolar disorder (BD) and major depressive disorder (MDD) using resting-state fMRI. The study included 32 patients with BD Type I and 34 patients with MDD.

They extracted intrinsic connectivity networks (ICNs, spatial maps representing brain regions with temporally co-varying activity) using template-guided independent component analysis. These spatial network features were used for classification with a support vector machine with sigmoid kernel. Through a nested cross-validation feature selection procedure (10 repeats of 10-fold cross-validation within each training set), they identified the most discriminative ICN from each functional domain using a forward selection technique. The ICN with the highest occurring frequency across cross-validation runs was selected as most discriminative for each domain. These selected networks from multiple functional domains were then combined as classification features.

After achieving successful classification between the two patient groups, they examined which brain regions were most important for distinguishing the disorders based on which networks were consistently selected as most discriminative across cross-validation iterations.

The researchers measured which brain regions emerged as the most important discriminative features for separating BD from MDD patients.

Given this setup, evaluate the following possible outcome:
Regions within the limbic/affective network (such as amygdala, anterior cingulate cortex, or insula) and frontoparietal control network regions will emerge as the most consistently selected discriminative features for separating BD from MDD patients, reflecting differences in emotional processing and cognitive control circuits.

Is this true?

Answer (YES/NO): NO